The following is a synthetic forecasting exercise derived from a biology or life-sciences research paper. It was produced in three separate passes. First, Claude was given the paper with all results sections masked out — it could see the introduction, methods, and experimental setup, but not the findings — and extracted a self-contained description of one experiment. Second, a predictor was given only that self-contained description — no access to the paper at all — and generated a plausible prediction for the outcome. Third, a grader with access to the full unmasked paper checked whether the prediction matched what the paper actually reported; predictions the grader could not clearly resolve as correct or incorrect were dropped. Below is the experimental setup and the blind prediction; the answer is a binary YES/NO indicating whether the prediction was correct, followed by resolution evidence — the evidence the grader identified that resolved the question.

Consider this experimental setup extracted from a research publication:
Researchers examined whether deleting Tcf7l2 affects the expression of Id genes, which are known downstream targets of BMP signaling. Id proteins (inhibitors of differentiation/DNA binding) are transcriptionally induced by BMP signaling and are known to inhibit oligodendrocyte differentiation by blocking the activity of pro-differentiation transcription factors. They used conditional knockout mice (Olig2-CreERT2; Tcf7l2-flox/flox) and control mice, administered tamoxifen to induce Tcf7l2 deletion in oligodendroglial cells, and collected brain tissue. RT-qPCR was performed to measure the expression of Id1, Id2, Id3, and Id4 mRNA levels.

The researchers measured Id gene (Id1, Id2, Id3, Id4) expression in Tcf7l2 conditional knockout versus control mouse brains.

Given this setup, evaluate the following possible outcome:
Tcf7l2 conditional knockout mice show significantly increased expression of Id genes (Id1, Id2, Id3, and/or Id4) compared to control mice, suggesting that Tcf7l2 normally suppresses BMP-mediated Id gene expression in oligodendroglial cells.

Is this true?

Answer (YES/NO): YES